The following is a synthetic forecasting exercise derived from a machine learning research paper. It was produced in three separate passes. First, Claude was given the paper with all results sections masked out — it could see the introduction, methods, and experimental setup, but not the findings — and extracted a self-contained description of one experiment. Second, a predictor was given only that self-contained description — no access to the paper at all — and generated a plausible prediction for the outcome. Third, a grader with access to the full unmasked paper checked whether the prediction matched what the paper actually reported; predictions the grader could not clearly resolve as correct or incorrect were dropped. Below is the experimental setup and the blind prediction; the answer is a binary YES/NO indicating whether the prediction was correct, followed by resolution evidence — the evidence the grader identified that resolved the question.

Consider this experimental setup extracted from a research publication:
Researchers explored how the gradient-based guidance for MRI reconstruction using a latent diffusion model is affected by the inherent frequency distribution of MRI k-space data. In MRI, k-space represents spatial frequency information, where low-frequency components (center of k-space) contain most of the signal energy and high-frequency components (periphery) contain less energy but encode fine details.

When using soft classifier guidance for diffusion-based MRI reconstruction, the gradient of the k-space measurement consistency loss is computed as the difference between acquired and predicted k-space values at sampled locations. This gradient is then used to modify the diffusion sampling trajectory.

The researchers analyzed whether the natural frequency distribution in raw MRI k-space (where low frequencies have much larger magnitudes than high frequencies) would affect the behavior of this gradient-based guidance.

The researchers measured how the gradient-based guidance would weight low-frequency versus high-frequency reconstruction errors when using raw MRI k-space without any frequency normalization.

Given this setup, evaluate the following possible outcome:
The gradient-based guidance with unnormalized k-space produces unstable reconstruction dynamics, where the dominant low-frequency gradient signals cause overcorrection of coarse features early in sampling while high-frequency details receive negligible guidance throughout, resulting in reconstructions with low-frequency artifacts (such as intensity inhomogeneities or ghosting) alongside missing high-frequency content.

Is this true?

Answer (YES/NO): NO